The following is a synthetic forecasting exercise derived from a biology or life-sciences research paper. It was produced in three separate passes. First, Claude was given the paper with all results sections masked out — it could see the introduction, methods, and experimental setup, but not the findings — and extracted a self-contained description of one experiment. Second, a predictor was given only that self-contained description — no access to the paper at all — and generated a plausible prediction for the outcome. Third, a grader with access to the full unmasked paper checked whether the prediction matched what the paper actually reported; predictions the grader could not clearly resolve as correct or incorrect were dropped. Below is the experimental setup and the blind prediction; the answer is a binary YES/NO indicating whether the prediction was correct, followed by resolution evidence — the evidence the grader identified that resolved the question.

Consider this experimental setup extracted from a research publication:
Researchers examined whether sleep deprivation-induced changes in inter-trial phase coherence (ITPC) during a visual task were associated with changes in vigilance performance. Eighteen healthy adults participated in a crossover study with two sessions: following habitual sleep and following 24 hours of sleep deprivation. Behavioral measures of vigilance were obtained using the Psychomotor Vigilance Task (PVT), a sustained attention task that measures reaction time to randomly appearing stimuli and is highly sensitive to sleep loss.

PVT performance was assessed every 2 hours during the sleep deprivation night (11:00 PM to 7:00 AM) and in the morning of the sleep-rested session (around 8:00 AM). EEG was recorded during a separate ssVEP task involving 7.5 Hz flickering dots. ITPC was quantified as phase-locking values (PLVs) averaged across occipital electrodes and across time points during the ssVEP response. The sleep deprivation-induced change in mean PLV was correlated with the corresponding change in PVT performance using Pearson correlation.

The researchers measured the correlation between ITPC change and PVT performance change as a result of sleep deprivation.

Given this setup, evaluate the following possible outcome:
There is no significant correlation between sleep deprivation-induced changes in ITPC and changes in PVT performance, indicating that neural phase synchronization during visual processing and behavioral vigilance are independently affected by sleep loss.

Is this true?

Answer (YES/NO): YES